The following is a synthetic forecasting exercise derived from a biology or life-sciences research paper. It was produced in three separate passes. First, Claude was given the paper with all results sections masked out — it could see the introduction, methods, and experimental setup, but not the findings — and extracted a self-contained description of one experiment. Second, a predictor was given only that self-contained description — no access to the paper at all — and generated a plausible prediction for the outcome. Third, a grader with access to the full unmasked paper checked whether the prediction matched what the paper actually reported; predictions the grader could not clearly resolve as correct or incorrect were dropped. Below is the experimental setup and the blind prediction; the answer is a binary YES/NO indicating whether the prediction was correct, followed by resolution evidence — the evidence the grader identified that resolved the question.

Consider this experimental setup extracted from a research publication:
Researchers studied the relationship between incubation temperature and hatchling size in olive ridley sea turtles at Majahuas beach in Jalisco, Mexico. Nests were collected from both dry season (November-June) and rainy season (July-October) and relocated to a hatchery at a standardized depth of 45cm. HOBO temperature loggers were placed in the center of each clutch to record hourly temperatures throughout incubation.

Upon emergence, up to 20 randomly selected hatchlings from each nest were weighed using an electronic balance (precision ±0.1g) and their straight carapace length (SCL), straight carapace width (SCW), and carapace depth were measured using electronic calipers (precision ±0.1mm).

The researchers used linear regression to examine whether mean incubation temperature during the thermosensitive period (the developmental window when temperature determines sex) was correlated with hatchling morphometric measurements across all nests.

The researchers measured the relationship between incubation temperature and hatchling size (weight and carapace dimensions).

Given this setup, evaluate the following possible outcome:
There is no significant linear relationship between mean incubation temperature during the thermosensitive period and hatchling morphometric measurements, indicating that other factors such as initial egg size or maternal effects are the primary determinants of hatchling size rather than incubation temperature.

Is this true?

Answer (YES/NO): NO